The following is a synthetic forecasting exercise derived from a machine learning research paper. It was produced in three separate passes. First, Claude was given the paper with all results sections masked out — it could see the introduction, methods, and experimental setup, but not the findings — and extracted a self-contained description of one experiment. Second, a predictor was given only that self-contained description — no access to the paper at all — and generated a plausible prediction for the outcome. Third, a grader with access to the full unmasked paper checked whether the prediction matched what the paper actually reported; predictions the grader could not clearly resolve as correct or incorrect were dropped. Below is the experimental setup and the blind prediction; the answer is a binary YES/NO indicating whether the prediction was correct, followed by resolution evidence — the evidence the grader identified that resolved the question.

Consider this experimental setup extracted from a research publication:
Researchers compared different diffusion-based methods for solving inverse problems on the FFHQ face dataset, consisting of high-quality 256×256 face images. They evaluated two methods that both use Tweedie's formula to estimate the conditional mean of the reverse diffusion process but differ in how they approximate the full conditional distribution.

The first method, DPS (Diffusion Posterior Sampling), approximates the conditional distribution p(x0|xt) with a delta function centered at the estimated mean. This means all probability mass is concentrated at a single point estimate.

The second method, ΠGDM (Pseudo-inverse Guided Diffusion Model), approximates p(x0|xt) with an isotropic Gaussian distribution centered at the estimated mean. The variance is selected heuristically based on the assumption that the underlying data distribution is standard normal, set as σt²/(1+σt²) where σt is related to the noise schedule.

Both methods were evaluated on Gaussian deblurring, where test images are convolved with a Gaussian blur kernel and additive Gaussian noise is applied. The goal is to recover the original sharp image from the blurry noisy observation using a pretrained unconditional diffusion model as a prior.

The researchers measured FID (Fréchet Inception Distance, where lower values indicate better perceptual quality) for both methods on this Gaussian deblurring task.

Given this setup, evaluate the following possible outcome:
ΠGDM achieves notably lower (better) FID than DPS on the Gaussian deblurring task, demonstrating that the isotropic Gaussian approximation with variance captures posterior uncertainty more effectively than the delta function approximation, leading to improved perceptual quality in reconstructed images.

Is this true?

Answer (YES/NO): YES